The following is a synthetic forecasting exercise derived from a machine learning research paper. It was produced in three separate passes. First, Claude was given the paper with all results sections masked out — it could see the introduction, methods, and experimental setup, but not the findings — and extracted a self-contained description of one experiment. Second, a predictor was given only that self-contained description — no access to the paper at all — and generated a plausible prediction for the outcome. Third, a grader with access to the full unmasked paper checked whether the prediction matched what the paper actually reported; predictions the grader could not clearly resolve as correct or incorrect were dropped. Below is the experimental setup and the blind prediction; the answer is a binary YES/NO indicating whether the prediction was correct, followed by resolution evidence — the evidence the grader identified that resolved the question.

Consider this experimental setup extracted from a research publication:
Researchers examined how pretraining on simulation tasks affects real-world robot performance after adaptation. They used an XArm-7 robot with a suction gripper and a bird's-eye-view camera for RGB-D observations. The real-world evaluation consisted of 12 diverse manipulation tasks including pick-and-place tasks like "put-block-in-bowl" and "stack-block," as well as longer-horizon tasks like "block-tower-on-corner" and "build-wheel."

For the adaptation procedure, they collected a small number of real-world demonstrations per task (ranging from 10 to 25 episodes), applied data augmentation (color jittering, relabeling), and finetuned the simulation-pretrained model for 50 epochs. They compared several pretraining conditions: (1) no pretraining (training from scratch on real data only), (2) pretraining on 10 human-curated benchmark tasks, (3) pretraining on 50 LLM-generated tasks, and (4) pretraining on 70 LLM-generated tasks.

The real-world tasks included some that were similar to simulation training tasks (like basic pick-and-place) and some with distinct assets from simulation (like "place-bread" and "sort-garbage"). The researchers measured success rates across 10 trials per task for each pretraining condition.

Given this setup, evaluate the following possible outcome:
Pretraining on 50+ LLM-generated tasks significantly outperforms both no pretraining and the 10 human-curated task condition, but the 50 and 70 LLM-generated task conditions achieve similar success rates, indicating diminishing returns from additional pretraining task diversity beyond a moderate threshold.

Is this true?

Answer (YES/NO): NO